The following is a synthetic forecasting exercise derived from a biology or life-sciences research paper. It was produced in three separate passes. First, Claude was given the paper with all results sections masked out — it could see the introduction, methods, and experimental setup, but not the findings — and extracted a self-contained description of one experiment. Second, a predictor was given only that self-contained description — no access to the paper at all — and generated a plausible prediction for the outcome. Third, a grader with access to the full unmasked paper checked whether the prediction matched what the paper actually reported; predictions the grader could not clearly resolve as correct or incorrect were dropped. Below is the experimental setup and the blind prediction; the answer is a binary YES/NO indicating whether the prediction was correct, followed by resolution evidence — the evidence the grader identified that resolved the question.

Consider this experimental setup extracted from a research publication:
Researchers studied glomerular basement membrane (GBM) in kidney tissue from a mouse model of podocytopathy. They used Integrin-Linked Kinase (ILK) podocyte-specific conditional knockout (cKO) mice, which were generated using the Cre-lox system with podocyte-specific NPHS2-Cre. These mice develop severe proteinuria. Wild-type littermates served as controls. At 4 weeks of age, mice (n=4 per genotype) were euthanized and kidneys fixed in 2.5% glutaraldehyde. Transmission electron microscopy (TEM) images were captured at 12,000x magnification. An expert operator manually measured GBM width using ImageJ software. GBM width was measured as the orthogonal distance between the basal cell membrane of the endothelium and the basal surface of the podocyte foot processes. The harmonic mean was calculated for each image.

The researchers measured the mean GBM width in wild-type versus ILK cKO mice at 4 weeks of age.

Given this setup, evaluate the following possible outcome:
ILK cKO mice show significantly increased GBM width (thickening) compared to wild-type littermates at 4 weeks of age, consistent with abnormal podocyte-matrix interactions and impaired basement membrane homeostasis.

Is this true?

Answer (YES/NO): YES